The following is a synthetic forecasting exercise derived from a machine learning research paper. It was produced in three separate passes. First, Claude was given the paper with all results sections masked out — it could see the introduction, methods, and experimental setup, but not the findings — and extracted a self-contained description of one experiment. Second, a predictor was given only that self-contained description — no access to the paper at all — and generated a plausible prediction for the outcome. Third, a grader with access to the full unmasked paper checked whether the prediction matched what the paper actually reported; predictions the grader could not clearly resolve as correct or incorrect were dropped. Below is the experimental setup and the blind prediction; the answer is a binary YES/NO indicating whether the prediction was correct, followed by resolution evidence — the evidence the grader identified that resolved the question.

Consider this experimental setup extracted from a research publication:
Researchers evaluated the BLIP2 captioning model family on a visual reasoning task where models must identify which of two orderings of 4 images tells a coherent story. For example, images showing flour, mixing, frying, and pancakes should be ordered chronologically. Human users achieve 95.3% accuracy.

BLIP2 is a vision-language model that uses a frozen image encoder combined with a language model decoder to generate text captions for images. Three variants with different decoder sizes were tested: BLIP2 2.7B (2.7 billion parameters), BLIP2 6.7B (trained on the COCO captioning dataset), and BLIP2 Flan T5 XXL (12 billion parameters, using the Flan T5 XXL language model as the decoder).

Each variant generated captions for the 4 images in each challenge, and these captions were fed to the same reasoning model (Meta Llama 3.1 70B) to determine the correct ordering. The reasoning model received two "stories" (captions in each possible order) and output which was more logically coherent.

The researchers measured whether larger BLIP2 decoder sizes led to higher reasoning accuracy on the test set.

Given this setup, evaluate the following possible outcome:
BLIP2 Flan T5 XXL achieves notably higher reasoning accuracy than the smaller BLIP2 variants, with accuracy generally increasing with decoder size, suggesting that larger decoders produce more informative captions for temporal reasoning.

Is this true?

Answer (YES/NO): YES